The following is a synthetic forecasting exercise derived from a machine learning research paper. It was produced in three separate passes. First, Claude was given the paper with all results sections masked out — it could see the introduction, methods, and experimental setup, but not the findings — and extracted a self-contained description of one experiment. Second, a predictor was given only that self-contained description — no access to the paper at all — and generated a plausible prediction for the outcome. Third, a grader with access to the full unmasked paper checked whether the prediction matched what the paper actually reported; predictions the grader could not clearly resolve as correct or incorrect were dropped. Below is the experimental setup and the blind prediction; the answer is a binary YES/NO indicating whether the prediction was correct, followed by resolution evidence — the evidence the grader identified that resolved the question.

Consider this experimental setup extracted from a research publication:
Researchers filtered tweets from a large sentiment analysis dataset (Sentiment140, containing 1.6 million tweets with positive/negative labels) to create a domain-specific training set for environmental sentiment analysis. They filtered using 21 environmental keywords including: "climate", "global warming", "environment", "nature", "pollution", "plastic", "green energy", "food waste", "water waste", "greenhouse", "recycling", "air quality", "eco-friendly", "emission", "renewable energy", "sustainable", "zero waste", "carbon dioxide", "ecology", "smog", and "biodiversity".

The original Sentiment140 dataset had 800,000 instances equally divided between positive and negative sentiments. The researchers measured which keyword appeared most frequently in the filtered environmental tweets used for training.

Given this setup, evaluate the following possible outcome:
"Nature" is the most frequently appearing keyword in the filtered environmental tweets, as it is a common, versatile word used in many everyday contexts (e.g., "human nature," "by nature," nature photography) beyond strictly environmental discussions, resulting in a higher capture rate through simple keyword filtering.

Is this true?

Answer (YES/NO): YES